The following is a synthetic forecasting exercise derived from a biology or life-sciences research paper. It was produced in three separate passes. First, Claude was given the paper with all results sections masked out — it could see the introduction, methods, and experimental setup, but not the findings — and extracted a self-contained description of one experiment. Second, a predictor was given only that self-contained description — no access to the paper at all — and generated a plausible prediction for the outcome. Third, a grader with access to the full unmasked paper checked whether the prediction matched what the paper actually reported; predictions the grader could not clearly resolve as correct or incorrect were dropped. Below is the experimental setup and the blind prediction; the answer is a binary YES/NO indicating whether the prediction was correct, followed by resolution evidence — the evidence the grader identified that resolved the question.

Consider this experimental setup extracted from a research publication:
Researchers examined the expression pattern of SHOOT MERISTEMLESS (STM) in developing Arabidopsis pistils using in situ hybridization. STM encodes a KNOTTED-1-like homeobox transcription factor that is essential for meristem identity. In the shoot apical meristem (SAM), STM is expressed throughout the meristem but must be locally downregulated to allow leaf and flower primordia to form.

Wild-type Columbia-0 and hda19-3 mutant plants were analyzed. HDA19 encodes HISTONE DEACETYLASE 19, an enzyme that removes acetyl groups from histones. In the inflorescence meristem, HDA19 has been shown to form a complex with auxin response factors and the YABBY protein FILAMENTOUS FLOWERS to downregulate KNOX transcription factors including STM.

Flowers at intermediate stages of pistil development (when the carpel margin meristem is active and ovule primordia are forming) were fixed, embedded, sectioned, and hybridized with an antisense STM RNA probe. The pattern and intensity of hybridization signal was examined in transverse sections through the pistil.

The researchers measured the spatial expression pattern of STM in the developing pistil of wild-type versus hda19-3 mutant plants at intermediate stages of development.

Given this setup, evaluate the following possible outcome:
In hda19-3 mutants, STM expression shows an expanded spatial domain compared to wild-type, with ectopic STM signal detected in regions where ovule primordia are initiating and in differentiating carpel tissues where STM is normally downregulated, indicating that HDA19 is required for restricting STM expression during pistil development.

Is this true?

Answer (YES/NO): YES